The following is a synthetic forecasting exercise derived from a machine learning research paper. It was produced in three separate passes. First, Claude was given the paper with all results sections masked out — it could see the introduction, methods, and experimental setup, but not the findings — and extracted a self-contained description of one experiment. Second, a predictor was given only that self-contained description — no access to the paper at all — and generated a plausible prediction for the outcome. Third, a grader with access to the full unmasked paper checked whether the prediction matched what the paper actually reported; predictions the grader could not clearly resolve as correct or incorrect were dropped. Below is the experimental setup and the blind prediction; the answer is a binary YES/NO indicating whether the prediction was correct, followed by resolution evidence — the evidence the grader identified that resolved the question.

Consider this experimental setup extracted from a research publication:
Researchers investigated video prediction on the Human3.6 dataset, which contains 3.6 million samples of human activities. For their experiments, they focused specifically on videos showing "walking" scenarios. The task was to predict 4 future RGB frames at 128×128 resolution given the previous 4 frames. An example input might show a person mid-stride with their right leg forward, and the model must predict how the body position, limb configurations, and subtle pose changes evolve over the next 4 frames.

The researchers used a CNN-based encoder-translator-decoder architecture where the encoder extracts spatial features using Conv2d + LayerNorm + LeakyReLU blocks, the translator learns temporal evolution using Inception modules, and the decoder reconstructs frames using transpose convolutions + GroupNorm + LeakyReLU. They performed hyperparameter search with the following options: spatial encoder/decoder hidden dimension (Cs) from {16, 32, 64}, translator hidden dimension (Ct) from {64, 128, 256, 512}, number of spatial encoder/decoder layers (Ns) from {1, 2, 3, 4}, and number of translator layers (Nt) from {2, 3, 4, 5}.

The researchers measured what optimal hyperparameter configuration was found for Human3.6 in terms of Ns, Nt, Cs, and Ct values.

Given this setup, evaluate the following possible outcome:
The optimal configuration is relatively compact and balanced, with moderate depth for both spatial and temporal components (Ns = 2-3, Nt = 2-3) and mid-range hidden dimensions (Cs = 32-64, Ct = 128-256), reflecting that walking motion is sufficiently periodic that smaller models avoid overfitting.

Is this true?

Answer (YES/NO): NO